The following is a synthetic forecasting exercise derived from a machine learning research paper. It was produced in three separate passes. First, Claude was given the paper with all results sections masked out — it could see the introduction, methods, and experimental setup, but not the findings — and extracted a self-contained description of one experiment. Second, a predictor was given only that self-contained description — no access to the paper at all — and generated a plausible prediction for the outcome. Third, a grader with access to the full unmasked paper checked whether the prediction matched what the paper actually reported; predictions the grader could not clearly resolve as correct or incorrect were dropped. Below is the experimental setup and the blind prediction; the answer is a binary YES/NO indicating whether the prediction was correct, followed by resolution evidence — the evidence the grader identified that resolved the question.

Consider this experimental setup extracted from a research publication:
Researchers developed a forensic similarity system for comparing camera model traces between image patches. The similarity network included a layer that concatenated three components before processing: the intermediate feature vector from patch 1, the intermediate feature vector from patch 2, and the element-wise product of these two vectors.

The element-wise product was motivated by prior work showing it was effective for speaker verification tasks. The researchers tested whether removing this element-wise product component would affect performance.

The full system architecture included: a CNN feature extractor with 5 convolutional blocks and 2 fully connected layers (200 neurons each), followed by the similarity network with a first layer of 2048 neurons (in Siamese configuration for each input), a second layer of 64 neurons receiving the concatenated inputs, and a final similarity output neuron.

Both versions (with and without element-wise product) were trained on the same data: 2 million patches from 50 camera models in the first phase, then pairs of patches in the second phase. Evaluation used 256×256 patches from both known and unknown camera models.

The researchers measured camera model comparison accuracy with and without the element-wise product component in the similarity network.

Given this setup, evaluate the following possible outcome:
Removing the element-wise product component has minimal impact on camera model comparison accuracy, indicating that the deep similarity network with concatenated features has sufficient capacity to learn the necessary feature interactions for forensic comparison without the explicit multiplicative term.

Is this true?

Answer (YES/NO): NO